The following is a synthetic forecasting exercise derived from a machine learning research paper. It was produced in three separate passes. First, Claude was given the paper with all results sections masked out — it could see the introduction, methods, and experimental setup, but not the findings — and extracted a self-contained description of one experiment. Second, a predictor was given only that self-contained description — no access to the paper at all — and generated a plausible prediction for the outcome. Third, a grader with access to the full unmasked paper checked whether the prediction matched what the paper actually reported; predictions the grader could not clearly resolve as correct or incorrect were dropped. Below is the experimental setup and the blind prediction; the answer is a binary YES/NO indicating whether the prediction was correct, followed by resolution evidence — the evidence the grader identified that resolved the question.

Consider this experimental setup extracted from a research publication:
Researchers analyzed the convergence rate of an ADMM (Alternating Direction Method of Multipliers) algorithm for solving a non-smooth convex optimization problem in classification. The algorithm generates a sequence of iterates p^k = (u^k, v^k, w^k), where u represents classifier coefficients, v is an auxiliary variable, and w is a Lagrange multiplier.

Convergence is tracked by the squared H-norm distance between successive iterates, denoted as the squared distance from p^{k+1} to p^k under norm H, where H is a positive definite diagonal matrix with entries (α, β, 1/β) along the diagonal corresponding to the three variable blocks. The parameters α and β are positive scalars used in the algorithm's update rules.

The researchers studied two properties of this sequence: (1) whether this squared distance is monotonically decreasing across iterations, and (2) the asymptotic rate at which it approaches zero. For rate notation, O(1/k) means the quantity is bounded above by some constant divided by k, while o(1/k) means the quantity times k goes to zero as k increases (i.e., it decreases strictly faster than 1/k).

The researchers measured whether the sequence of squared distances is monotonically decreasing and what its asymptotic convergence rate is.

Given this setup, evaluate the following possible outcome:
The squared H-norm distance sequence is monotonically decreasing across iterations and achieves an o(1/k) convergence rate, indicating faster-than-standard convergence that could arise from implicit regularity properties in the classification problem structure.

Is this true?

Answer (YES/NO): YES